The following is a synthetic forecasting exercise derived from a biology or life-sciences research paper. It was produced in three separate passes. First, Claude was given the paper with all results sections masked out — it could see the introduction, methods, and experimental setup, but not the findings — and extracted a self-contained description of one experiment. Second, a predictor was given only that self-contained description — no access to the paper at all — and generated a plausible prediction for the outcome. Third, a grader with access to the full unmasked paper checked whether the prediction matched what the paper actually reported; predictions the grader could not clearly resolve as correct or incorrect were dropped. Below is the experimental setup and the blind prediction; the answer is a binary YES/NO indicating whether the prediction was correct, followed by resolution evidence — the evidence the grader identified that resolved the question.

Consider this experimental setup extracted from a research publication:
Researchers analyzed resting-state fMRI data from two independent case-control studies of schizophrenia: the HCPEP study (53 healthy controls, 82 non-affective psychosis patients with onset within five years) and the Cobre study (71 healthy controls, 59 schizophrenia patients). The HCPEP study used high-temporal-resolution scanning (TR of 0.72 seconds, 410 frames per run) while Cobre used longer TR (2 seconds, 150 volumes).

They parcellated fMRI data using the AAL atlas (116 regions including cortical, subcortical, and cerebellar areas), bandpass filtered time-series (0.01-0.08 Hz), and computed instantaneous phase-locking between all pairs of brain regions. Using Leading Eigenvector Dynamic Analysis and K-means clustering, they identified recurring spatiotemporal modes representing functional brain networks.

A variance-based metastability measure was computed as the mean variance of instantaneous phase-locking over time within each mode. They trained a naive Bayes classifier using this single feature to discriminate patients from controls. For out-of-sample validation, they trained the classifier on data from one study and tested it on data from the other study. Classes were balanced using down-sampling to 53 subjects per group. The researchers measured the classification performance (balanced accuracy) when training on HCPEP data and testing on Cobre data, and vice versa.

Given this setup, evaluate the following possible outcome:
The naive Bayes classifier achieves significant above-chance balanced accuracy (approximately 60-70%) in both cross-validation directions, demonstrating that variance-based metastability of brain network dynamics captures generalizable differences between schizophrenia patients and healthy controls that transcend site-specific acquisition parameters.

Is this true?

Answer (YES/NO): NO